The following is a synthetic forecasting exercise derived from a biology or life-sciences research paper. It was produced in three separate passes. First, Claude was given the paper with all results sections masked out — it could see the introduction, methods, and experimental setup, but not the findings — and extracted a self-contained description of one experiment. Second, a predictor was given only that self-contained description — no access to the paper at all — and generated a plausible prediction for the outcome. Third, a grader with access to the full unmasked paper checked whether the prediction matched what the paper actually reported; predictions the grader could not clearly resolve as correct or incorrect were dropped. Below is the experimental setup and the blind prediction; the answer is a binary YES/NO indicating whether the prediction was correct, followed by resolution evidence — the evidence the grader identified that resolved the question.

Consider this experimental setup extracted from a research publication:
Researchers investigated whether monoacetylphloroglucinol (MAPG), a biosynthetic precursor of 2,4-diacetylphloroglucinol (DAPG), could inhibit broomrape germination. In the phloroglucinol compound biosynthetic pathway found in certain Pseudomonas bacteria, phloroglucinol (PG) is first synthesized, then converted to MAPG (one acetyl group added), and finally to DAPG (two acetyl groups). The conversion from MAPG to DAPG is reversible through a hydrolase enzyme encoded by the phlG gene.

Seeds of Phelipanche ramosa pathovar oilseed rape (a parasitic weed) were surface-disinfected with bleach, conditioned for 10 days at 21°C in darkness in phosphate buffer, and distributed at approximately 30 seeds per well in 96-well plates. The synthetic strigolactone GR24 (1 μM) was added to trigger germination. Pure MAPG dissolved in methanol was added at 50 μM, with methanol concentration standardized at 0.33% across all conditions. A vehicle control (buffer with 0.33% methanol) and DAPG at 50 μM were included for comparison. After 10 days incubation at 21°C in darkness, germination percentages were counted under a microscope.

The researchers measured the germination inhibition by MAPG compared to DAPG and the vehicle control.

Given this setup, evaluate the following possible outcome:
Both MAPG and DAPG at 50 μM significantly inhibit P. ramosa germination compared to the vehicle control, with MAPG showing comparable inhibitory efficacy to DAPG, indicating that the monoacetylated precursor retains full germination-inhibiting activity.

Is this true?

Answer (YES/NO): NO